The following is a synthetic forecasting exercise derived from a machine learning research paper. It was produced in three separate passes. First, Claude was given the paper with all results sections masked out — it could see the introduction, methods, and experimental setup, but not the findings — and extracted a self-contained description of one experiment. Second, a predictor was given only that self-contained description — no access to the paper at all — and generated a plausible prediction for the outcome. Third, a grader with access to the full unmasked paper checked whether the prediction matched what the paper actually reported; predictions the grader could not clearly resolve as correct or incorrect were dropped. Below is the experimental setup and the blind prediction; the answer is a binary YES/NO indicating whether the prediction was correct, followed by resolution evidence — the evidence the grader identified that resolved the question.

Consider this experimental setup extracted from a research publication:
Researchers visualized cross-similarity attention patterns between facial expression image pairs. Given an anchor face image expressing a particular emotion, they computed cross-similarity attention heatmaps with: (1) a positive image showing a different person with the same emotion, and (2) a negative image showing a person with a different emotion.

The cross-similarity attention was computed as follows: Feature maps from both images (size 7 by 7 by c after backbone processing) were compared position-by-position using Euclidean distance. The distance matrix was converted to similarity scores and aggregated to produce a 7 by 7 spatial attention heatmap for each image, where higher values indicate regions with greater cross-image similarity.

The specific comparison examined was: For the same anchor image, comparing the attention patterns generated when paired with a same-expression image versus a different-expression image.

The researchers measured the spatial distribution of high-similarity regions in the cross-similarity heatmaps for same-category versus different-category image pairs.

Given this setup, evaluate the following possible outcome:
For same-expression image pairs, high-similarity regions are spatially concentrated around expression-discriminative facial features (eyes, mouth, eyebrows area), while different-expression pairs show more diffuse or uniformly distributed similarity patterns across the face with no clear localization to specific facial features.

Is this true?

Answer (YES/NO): NO